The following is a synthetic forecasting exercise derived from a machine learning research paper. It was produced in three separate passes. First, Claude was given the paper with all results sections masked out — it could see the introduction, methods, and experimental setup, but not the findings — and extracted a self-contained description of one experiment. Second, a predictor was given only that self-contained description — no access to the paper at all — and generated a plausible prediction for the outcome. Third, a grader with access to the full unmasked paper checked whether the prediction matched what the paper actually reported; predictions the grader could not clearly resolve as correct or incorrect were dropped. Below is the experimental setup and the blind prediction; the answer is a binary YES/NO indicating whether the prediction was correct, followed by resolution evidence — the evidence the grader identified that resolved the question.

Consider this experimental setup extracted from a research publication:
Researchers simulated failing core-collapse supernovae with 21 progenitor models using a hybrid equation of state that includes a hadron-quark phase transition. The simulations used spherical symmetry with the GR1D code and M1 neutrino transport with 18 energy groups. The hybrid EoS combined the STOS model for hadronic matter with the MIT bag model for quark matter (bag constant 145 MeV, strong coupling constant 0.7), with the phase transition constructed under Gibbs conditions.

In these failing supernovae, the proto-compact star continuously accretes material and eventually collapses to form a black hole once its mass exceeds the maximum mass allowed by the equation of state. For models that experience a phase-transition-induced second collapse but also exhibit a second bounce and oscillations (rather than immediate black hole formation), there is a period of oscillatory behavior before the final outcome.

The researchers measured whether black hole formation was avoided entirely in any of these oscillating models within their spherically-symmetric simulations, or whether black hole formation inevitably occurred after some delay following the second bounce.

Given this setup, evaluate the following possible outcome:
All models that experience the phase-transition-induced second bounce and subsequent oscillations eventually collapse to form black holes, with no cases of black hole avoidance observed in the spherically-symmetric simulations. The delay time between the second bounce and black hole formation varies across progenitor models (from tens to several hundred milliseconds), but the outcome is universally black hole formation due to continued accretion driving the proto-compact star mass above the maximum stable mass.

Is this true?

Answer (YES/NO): YES